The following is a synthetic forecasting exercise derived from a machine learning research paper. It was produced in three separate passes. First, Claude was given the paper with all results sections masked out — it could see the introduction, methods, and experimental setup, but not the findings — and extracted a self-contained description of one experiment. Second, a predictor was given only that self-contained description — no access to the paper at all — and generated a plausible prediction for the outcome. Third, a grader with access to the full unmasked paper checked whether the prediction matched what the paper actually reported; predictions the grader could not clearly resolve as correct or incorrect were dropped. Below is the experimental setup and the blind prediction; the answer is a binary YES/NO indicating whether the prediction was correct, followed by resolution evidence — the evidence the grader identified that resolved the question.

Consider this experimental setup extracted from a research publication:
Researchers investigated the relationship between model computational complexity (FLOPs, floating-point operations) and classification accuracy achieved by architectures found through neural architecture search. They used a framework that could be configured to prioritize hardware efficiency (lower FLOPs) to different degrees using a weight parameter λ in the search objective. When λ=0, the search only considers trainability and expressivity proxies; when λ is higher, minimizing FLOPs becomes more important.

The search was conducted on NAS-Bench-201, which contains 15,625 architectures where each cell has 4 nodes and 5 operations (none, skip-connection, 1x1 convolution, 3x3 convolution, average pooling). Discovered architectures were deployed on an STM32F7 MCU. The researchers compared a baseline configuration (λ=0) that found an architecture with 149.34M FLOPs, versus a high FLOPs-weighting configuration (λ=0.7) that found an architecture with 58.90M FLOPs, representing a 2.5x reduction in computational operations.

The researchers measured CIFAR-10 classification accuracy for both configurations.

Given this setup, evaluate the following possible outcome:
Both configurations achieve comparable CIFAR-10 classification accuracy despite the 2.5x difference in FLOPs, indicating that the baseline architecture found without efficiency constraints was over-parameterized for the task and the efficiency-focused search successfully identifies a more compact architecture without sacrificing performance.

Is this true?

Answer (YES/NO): NO